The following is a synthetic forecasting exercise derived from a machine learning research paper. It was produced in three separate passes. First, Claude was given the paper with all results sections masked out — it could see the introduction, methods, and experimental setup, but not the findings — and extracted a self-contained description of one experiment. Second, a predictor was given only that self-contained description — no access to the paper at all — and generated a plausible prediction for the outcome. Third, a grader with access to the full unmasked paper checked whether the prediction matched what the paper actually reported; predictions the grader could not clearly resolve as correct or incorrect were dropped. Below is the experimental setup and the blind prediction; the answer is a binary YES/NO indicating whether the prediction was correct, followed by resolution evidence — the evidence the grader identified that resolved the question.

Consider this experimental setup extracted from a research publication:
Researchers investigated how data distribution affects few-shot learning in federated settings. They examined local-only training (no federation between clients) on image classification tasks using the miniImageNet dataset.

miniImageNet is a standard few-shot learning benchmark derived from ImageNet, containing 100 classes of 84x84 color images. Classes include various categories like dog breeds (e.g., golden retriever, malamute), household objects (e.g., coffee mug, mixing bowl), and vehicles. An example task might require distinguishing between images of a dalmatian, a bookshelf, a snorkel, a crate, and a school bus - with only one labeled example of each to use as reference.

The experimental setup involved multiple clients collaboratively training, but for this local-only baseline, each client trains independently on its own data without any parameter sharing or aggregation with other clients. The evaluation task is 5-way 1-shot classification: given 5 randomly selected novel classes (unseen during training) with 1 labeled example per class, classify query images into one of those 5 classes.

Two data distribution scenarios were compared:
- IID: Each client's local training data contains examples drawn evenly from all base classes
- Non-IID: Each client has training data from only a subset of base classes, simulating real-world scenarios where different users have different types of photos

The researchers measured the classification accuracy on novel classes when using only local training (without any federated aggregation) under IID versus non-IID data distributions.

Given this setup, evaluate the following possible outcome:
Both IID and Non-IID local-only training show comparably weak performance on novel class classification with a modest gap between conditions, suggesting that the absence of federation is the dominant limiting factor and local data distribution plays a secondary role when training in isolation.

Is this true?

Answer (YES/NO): YES